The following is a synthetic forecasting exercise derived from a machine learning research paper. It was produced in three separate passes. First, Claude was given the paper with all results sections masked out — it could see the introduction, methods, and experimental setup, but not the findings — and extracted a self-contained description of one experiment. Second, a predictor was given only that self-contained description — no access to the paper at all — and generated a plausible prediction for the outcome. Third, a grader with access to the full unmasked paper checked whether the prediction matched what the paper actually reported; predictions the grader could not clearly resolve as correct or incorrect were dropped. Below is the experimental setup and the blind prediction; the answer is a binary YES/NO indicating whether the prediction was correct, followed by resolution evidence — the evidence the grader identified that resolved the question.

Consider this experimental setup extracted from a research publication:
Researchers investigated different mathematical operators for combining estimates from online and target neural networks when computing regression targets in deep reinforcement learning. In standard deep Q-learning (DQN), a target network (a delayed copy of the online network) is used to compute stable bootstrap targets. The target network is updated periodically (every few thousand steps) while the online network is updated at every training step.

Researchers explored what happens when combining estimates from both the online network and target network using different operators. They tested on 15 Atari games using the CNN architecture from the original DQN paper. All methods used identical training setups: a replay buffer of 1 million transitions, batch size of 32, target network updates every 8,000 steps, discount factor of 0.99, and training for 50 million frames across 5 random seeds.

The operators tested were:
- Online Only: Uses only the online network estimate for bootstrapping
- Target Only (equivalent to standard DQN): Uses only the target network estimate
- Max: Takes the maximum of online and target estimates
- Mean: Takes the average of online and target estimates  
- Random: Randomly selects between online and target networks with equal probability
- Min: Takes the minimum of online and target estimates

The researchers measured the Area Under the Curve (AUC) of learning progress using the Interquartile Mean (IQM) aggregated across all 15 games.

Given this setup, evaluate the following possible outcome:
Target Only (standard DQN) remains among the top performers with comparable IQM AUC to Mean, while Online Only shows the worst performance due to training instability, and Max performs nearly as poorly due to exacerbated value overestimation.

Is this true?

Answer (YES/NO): NO